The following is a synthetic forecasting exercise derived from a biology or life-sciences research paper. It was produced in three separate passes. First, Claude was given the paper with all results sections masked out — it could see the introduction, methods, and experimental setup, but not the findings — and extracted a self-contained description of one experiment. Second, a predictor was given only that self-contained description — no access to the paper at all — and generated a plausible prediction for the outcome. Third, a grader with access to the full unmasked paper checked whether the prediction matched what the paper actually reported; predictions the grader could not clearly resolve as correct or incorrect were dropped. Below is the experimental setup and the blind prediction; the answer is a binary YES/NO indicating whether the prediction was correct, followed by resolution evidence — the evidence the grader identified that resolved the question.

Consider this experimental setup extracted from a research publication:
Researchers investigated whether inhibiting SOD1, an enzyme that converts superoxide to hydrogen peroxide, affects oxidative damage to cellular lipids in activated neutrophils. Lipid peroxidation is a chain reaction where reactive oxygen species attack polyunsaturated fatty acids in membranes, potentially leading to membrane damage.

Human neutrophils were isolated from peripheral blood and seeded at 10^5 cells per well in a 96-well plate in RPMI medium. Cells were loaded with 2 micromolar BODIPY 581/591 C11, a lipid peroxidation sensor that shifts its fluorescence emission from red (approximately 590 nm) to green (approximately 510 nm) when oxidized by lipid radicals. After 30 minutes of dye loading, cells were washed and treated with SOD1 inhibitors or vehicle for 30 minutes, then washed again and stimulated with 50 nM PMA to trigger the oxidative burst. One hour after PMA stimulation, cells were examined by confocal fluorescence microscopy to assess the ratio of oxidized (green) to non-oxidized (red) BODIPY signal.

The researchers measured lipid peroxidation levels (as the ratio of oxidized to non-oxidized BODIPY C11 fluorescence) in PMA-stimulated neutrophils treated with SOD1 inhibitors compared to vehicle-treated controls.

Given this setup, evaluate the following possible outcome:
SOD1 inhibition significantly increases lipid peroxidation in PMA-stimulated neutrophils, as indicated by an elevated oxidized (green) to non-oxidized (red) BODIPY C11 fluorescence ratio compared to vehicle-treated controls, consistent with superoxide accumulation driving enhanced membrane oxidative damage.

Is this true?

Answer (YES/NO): YES